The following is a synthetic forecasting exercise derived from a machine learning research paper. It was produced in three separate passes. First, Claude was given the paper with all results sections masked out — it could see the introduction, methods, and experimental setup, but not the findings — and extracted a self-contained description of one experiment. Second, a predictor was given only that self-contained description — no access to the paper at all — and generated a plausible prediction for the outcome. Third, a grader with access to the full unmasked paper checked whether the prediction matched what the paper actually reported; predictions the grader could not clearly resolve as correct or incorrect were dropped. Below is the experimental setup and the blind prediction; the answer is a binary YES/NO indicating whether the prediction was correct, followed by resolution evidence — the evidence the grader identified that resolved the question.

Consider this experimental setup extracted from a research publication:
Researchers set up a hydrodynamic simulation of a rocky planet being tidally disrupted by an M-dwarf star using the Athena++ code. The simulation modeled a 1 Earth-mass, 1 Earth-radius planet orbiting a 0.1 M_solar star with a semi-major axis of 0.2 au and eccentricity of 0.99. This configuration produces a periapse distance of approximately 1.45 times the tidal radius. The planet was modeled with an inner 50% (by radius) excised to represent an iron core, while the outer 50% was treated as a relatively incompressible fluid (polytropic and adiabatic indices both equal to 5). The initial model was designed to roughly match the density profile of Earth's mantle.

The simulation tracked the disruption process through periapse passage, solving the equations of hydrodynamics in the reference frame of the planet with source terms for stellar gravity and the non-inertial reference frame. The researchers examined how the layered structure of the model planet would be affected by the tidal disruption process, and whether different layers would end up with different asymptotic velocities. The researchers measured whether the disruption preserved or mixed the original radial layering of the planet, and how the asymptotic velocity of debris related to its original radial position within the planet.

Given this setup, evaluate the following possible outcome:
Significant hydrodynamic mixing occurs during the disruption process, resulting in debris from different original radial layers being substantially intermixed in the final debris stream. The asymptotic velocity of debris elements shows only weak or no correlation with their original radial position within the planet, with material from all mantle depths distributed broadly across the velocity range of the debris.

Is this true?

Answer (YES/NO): NO